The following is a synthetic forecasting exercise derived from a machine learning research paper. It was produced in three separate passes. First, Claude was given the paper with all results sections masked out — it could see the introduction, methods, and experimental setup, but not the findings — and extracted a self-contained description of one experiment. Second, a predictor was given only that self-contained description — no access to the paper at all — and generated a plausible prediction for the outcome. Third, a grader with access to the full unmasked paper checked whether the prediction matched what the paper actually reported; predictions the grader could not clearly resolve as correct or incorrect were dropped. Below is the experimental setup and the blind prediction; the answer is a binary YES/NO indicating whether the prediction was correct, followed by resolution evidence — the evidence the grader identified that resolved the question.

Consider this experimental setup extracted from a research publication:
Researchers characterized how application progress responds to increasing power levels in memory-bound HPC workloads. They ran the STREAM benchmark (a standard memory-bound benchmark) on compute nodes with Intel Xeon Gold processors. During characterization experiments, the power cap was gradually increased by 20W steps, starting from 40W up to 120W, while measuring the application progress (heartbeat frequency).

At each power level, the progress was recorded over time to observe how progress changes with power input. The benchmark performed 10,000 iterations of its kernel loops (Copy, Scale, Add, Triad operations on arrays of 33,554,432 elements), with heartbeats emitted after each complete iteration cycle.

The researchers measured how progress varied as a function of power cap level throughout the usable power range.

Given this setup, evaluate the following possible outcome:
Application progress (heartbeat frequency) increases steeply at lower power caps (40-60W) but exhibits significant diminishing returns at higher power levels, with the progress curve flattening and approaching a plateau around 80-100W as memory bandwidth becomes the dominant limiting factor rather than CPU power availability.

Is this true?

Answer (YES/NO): YES